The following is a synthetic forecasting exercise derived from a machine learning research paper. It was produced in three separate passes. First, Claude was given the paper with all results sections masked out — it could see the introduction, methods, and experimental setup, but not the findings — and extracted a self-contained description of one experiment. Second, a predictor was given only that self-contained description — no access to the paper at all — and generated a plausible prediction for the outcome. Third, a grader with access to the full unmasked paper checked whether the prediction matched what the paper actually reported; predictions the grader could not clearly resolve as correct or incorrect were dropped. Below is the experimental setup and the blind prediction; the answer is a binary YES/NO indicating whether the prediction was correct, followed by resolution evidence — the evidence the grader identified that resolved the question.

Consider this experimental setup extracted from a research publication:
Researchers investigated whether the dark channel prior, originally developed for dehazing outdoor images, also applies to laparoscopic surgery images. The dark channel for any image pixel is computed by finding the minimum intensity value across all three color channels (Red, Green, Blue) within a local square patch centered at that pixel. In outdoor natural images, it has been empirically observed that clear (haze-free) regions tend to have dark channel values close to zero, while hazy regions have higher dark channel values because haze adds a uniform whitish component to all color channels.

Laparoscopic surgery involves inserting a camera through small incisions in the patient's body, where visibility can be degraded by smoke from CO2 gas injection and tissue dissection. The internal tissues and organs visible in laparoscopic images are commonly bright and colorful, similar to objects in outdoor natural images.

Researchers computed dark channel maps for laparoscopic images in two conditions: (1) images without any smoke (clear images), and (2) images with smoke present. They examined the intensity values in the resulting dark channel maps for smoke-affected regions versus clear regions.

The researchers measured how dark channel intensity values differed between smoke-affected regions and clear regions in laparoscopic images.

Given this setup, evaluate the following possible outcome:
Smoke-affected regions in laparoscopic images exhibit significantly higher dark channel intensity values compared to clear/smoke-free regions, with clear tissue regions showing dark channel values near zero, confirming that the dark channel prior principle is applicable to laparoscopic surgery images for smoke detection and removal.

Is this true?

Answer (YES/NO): YES